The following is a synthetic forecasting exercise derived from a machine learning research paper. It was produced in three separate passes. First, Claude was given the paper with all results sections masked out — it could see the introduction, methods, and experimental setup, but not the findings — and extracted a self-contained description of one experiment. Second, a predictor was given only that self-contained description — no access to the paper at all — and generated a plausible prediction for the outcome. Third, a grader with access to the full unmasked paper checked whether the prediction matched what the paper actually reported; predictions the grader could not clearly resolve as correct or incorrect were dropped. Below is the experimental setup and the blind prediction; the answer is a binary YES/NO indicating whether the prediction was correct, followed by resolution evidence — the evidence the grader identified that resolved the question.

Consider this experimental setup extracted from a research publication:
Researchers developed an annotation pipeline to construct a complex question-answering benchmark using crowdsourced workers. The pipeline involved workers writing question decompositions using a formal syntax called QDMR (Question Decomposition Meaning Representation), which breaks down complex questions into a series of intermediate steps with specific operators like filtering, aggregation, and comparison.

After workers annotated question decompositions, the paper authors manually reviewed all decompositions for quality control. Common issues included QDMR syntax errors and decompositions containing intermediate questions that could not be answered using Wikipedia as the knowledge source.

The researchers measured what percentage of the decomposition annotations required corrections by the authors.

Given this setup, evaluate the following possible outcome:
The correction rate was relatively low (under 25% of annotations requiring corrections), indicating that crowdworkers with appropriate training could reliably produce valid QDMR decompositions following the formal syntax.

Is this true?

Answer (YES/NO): YES